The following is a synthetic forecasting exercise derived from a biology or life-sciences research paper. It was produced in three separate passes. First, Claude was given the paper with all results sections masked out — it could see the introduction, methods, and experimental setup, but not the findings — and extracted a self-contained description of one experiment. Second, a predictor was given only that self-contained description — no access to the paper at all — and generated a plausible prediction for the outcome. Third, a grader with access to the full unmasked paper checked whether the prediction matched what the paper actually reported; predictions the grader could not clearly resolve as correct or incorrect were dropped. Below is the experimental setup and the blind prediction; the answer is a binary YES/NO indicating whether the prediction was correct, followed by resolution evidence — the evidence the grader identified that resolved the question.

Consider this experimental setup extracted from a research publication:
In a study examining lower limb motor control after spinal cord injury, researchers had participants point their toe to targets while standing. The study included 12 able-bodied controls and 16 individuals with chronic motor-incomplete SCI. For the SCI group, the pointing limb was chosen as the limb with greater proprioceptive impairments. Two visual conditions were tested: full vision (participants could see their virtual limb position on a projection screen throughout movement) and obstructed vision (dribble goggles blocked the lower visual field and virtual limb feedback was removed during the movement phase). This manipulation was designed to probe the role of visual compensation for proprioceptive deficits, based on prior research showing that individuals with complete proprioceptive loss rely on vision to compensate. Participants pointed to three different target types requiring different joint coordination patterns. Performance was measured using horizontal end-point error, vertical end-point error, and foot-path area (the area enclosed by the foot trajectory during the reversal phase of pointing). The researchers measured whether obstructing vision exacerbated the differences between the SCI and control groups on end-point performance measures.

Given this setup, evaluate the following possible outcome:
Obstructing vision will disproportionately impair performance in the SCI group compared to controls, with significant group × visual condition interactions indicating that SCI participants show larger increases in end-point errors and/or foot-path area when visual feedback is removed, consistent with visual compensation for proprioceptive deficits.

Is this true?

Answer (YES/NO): NO